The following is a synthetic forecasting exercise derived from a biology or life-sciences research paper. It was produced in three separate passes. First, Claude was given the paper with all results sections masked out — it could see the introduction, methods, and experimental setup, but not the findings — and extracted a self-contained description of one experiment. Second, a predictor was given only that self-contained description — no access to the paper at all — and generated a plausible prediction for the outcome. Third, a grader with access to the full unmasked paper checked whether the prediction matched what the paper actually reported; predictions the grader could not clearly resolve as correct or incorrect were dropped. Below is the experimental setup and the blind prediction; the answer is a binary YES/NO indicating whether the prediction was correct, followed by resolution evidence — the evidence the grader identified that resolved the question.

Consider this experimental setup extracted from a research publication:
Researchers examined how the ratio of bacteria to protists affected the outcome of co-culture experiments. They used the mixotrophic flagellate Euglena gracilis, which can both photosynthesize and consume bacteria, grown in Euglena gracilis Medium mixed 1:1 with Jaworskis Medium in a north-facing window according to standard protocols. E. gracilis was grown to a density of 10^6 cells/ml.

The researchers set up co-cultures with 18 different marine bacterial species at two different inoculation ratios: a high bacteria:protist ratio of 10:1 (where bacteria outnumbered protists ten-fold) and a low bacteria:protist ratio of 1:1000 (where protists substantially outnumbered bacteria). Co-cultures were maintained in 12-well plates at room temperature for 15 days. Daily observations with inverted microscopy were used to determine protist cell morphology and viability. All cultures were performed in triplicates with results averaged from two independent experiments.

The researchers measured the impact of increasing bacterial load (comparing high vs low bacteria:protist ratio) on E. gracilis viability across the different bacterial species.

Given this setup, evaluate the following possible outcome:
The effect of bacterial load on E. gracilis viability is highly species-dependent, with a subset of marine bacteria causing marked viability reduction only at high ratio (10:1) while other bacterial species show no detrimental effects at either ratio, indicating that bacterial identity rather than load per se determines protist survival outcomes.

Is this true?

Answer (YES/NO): NO